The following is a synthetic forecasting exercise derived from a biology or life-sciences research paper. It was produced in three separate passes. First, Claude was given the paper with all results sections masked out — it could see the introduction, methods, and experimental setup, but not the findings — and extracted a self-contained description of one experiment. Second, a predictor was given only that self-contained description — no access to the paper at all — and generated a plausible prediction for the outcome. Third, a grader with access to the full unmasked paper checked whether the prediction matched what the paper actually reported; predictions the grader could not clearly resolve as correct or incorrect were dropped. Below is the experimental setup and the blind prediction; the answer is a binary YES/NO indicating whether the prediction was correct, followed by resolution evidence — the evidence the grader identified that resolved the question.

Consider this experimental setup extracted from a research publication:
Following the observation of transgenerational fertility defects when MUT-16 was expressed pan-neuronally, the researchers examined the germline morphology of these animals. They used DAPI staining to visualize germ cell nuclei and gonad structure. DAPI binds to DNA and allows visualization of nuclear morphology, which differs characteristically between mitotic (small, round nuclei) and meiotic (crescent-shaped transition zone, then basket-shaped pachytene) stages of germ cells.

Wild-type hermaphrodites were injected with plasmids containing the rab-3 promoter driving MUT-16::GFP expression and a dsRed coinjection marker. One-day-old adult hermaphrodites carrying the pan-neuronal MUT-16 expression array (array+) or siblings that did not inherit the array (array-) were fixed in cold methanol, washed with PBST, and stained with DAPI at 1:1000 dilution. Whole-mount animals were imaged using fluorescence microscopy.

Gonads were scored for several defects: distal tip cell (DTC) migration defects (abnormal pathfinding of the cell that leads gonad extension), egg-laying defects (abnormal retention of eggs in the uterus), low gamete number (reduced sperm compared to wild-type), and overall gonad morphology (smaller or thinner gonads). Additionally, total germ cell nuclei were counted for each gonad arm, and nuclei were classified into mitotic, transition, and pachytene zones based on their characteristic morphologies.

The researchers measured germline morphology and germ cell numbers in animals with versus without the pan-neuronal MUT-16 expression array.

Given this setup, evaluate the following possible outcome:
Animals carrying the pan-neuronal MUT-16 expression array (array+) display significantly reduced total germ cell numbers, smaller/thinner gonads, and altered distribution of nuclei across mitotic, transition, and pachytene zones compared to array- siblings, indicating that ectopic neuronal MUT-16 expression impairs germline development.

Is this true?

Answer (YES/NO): YES